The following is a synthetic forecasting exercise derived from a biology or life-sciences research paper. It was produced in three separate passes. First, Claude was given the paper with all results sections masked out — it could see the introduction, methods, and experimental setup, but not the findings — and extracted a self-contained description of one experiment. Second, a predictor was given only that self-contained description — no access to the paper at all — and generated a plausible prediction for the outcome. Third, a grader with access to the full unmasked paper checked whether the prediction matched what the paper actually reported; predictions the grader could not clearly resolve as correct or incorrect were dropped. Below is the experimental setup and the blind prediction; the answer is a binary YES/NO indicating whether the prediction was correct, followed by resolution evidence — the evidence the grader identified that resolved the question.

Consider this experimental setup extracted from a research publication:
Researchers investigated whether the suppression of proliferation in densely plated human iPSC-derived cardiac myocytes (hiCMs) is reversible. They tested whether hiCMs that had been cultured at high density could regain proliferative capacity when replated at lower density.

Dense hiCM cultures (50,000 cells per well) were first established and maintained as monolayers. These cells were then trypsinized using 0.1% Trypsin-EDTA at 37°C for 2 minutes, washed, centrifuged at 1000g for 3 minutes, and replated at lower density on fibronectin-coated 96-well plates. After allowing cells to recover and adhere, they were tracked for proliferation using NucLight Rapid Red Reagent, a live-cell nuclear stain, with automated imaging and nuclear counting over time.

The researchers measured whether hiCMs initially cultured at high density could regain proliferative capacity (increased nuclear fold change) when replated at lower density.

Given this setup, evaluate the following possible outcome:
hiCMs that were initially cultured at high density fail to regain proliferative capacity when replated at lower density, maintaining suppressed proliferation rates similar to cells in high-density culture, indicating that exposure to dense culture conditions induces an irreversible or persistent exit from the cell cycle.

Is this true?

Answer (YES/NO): NO